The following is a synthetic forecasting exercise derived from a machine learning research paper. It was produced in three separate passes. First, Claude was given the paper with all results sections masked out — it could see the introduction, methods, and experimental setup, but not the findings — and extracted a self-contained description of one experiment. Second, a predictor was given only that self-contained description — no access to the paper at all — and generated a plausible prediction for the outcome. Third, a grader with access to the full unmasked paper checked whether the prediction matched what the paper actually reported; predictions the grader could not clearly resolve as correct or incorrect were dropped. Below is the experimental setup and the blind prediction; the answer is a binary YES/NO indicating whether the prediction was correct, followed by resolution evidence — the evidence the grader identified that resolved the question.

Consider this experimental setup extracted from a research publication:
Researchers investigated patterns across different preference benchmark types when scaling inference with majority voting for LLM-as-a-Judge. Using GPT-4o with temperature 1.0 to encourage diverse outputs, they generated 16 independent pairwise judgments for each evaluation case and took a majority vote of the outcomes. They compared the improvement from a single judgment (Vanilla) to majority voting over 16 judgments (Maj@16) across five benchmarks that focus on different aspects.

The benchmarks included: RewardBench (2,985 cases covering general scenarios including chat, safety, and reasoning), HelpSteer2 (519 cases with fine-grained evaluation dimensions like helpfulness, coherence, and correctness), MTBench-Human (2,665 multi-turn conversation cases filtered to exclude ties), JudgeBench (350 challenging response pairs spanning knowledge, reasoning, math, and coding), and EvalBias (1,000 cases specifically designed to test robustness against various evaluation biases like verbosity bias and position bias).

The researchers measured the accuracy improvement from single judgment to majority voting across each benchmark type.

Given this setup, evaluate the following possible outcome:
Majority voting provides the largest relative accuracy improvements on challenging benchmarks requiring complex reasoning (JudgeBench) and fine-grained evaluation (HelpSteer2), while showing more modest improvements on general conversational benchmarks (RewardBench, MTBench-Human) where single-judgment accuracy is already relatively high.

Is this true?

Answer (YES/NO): NO